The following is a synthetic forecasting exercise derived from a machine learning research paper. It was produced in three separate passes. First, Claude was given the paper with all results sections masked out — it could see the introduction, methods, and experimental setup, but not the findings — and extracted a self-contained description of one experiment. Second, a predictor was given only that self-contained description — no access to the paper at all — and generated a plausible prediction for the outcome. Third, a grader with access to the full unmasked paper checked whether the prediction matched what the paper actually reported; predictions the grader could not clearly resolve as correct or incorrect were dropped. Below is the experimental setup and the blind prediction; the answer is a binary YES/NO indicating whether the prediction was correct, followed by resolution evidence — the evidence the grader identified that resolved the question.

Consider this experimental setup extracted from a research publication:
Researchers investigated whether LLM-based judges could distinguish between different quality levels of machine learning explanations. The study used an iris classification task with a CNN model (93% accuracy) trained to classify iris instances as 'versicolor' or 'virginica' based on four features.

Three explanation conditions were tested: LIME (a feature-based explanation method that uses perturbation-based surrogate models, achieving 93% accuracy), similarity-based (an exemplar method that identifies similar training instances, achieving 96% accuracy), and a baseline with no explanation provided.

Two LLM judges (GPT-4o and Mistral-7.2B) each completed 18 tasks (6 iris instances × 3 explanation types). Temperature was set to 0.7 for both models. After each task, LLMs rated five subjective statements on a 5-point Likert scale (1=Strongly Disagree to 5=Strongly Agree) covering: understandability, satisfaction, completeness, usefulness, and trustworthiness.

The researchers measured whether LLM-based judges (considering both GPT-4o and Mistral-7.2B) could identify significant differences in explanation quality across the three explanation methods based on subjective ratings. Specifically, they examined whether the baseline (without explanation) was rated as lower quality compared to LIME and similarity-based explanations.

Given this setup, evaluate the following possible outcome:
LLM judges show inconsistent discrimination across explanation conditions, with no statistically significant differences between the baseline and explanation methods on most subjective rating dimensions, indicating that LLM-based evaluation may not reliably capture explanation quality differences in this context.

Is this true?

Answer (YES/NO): NO